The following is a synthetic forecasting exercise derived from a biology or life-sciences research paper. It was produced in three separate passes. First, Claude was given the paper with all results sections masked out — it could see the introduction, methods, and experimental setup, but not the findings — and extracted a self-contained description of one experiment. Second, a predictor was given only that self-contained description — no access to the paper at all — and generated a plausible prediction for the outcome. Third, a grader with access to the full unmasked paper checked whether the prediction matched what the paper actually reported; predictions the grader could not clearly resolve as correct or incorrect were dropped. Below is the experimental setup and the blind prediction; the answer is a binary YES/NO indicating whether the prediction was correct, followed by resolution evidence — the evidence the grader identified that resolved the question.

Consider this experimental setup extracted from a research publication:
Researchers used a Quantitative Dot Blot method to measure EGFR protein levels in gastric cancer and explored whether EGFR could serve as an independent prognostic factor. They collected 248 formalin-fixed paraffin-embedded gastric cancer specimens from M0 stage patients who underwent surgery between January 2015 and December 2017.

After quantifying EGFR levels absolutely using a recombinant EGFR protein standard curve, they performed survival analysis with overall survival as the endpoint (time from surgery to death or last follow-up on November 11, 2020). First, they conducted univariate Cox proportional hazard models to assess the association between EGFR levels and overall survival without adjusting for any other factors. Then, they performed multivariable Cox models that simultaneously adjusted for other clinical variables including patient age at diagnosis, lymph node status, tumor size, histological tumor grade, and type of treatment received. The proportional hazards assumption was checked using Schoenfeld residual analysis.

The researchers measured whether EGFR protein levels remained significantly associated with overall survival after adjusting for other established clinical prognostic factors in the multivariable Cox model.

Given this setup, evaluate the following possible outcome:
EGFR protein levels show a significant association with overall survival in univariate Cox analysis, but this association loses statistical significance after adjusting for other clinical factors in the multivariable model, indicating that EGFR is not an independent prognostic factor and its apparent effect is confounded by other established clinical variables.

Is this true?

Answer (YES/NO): NO